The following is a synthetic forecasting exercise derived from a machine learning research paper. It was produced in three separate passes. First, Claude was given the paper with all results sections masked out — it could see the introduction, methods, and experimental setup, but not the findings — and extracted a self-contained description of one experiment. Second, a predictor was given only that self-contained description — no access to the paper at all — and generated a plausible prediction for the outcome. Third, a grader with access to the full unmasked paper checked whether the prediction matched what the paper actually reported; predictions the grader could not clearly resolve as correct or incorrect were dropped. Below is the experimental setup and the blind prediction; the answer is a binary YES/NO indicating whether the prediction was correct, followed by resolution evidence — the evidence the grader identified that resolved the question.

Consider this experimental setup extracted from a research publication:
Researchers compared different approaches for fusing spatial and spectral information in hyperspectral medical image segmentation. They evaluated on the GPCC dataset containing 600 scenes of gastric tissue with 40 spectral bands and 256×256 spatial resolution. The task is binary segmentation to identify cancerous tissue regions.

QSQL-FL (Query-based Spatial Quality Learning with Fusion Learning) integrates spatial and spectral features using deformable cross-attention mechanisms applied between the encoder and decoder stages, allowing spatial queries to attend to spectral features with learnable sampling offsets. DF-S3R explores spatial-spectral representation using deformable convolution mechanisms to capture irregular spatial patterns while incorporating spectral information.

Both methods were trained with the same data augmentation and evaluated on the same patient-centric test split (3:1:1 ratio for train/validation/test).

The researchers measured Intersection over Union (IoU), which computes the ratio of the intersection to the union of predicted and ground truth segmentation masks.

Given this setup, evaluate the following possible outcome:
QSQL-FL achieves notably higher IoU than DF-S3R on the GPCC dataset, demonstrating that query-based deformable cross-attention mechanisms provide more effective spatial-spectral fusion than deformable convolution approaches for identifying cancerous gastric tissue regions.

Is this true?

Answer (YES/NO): YES